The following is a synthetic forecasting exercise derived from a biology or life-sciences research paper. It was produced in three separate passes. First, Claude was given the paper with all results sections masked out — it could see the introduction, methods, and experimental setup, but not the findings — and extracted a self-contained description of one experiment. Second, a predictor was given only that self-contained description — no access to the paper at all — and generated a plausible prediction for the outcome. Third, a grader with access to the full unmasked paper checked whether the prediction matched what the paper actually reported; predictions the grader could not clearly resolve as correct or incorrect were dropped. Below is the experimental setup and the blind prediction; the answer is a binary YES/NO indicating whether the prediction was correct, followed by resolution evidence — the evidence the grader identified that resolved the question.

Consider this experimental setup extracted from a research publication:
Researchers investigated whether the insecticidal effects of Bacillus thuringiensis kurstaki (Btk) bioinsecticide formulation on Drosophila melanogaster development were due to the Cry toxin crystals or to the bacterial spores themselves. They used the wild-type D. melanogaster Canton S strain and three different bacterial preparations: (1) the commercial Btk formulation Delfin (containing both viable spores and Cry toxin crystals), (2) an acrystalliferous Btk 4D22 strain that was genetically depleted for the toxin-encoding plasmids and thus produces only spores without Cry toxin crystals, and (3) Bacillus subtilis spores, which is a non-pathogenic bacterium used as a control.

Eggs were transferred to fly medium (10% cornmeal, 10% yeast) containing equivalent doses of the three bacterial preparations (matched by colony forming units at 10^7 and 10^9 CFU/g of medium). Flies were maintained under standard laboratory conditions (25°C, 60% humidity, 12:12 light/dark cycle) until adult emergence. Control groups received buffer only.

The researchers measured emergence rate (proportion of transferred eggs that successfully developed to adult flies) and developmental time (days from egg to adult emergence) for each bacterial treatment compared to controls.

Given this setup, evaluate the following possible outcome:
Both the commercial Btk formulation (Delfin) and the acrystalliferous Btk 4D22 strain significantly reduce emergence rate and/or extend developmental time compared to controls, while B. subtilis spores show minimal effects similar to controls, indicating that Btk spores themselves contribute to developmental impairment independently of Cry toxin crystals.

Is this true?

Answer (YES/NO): NO